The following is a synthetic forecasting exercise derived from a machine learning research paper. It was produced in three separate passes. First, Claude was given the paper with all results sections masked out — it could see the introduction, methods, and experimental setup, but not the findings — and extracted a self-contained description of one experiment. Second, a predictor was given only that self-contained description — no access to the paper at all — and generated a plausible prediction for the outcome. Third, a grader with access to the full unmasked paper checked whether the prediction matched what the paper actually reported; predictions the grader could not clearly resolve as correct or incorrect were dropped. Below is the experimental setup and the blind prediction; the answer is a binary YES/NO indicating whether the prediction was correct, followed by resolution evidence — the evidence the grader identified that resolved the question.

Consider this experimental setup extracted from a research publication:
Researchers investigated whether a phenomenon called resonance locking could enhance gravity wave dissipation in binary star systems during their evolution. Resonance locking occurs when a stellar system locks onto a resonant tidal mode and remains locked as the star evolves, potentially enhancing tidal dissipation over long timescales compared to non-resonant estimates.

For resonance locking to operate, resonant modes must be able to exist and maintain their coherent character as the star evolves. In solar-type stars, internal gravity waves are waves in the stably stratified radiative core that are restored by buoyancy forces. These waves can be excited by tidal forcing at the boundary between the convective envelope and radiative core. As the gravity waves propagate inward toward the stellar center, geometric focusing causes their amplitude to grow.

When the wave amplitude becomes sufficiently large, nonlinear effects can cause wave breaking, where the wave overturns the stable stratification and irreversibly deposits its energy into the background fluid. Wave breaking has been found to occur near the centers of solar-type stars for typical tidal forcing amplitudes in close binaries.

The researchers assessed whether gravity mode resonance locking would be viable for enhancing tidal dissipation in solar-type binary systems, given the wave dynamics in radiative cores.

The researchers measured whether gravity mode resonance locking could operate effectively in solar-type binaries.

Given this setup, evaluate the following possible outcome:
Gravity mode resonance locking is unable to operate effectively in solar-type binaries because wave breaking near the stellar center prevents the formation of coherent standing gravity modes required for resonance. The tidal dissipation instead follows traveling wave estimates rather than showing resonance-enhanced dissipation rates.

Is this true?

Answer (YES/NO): YES